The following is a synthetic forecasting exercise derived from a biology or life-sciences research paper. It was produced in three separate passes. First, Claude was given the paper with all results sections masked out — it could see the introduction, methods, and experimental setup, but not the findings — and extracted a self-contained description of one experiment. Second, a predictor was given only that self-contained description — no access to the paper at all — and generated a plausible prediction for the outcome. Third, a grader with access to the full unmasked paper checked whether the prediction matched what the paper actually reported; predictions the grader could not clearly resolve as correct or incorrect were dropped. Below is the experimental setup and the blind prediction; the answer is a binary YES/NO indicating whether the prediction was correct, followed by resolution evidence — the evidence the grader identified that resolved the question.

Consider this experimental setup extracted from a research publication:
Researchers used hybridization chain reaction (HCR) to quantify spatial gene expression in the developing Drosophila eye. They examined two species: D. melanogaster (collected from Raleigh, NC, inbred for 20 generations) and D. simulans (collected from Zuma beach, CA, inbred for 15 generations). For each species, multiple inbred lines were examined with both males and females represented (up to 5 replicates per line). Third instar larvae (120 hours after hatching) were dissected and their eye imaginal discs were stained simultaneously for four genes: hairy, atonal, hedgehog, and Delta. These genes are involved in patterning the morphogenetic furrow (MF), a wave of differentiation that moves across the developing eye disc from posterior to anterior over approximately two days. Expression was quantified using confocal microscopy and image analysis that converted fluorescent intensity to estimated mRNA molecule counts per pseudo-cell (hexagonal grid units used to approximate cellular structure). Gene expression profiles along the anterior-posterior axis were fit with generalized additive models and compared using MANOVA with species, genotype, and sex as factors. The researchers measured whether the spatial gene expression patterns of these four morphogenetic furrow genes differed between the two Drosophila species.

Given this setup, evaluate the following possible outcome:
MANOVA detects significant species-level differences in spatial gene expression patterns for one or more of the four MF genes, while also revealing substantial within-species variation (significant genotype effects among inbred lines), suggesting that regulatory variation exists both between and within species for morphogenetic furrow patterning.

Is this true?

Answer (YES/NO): YES